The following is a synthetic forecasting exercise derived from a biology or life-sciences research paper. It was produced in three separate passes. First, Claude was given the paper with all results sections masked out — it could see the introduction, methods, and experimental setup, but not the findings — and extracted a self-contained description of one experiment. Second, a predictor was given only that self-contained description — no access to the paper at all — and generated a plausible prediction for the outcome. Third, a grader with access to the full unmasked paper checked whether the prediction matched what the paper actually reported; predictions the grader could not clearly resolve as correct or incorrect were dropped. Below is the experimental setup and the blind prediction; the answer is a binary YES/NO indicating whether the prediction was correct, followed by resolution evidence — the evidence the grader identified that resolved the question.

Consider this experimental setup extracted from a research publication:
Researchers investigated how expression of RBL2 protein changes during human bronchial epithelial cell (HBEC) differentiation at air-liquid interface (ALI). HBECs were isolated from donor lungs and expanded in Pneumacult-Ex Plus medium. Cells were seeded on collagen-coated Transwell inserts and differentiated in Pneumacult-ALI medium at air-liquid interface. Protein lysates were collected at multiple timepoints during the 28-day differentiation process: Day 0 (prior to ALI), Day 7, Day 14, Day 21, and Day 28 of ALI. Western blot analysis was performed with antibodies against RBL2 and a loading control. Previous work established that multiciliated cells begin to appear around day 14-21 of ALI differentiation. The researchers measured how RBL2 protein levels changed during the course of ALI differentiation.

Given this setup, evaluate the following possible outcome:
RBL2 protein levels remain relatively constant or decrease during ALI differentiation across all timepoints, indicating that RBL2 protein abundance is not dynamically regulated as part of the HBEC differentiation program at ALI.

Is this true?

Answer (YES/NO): YES